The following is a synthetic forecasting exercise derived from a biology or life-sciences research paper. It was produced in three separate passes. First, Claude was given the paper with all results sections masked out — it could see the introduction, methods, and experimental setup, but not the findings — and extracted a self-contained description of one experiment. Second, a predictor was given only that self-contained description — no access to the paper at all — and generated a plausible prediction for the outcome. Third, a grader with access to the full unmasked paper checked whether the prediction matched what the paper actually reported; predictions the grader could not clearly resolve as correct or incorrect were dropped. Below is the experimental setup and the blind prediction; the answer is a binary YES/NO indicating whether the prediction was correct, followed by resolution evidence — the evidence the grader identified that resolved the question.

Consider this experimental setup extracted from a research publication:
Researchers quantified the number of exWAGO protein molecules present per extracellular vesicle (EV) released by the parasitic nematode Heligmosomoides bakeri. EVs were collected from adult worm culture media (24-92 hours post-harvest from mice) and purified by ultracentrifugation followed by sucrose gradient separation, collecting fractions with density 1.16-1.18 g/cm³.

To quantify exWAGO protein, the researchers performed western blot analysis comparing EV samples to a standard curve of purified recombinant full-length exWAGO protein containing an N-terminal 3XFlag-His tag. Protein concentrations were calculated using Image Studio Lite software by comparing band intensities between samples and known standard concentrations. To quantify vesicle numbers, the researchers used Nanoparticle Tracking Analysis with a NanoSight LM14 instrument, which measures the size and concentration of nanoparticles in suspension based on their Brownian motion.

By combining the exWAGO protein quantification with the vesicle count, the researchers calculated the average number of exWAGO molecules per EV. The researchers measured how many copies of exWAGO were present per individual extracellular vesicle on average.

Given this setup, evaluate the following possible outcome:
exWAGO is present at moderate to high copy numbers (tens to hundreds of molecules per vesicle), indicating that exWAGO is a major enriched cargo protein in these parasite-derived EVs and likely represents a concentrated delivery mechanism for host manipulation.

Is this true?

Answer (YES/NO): NO